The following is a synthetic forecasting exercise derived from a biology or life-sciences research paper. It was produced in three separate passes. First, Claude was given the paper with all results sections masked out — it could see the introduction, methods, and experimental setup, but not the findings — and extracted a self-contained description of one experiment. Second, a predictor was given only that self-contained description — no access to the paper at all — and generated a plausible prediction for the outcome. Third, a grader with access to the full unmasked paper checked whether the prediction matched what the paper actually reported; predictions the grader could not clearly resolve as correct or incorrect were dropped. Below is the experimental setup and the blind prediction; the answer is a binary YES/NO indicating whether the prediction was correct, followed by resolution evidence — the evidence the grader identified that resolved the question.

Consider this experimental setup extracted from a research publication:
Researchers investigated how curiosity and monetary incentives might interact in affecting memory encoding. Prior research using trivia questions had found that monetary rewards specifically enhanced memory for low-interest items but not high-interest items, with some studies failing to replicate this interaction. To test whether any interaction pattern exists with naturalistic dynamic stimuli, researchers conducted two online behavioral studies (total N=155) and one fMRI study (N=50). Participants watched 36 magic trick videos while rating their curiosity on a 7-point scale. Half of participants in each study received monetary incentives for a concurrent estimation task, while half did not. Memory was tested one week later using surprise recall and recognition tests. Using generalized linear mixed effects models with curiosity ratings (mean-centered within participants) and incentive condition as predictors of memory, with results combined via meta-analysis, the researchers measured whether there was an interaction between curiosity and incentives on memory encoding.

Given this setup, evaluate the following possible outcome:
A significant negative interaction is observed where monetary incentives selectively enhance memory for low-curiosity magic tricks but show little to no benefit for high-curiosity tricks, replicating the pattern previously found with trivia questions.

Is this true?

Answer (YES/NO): NO